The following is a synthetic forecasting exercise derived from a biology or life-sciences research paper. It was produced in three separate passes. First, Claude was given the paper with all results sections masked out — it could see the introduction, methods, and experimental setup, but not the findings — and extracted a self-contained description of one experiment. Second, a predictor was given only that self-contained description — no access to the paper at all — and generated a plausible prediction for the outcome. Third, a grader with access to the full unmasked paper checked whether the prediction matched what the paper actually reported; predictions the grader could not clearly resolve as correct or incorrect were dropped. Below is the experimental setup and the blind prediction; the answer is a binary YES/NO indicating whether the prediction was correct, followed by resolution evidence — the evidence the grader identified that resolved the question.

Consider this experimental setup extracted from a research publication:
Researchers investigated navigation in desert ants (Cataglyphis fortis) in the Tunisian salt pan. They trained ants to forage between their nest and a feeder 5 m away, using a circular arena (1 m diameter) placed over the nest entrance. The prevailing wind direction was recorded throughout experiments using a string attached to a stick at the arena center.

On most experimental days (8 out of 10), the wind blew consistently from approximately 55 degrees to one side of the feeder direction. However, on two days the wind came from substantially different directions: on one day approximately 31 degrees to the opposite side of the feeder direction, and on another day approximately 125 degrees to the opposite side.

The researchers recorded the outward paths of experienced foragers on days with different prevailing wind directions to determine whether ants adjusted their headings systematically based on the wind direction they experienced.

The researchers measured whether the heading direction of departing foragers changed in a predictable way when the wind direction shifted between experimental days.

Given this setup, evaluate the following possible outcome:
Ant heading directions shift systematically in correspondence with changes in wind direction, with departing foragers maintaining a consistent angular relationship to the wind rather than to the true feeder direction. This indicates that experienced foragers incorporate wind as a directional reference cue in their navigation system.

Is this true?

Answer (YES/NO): NO